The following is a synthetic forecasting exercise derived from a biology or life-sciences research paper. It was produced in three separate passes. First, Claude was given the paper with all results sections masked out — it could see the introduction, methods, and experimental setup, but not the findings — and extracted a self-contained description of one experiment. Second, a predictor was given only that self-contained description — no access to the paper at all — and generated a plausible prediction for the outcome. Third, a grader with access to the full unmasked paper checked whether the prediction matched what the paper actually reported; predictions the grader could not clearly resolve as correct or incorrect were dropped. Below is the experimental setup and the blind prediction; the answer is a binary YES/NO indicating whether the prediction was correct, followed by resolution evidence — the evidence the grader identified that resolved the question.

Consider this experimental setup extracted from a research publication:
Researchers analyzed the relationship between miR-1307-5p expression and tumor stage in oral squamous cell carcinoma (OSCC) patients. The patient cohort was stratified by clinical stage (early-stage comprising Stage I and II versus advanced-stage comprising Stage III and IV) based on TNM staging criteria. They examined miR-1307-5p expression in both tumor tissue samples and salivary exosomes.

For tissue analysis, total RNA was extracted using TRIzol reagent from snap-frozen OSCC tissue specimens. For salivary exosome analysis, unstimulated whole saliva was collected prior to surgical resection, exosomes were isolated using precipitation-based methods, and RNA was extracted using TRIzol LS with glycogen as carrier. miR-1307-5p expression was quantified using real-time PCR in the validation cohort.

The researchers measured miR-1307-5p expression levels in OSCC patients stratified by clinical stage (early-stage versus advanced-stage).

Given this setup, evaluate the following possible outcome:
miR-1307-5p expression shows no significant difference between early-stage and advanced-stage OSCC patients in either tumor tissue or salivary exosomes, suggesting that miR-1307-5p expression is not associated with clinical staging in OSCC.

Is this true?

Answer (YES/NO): NO